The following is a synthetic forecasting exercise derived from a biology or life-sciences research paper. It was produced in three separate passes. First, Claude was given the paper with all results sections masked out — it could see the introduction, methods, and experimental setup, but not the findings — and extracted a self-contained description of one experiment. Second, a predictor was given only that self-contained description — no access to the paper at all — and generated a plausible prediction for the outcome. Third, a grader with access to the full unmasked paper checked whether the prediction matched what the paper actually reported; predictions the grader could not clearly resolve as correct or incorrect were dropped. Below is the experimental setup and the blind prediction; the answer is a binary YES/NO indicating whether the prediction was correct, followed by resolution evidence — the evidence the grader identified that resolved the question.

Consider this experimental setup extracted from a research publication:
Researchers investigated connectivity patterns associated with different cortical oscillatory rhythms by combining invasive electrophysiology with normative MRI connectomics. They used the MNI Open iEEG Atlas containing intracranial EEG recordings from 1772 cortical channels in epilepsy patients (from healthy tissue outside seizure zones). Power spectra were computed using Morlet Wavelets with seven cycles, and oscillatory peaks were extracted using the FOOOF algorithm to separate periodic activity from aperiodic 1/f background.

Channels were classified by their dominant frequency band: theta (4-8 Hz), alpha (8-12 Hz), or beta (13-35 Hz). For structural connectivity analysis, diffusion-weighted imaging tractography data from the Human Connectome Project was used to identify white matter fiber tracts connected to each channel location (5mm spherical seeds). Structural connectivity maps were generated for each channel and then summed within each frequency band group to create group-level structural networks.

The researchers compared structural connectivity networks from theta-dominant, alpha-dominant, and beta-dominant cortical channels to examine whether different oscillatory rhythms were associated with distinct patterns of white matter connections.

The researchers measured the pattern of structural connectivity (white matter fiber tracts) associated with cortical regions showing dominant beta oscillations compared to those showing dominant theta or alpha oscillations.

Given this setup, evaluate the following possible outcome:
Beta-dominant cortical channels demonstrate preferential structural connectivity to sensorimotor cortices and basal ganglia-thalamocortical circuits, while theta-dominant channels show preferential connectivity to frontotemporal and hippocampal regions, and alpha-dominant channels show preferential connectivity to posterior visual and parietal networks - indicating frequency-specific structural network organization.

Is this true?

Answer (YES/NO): NO